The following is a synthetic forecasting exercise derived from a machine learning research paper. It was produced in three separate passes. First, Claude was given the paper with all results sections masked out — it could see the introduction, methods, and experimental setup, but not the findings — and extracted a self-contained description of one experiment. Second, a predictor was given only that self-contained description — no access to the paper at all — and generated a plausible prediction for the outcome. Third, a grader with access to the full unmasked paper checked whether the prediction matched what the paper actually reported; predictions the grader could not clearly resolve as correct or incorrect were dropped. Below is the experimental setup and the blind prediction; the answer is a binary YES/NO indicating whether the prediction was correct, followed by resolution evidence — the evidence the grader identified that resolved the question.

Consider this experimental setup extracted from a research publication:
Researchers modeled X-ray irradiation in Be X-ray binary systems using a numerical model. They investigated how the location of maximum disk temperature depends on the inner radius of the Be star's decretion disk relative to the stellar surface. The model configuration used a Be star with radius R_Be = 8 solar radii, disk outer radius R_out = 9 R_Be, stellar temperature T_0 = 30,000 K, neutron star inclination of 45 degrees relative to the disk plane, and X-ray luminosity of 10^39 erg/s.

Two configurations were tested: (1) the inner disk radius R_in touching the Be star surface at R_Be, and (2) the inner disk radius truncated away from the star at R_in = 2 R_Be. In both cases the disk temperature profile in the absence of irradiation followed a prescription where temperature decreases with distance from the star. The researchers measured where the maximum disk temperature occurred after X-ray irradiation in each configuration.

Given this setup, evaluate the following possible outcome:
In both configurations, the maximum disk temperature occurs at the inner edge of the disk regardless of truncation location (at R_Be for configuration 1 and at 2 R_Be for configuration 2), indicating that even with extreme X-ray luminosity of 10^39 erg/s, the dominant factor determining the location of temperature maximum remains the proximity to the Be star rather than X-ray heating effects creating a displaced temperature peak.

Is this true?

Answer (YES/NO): NO